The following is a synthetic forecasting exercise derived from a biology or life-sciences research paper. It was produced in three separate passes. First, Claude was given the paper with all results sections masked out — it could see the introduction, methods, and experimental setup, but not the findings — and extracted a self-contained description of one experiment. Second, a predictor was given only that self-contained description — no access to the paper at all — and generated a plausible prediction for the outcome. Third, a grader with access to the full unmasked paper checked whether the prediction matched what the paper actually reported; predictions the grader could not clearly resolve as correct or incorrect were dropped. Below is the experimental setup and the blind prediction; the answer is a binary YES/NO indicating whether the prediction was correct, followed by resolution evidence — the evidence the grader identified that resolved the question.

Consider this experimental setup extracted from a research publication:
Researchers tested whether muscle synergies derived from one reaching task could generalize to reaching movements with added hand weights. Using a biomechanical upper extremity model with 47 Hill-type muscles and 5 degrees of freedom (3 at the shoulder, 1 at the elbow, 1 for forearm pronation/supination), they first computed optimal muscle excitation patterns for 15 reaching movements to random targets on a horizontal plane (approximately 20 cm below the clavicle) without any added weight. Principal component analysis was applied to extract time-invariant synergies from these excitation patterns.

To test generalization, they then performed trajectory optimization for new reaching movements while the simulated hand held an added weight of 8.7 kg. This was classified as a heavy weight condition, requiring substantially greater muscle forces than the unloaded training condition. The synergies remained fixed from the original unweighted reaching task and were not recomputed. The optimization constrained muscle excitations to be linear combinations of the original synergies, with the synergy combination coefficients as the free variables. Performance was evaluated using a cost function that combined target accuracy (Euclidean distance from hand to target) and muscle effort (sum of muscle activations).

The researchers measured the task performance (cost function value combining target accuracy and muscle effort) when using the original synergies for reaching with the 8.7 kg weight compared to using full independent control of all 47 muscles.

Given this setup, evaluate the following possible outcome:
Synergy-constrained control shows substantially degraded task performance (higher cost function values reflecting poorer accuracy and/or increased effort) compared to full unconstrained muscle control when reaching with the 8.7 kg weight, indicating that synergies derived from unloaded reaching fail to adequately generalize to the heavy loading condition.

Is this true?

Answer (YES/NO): YES